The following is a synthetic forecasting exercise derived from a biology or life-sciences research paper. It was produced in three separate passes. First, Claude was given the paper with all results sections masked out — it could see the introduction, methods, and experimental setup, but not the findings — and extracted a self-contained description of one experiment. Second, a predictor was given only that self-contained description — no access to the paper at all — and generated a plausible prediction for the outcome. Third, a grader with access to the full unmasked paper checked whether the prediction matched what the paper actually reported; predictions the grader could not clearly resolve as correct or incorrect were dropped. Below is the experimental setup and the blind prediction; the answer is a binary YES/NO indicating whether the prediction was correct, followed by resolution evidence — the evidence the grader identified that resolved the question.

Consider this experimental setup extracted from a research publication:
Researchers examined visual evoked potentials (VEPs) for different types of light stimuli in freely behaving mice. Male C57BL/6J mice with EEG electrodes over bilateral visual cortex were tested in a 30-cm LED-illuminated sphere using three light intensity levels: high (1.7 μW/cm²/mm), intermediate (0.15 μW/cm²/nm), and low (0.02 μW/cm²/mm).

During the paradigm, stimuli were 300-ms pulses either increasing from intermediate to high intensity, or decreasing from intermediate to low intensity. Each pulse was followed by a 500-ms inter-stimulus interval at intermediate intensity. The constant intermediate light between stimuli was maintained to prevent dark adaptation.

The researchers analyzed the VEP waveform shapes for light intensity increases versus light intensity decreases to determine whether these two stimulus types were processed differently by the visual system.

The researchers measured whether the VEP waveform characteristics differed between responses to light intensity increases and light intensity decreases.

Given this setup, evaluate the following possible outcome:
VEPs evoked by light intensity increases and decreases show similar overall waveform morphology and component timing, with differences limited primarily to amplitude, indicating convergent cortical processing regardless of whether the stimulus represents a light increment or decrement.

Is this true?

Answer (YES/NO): NO